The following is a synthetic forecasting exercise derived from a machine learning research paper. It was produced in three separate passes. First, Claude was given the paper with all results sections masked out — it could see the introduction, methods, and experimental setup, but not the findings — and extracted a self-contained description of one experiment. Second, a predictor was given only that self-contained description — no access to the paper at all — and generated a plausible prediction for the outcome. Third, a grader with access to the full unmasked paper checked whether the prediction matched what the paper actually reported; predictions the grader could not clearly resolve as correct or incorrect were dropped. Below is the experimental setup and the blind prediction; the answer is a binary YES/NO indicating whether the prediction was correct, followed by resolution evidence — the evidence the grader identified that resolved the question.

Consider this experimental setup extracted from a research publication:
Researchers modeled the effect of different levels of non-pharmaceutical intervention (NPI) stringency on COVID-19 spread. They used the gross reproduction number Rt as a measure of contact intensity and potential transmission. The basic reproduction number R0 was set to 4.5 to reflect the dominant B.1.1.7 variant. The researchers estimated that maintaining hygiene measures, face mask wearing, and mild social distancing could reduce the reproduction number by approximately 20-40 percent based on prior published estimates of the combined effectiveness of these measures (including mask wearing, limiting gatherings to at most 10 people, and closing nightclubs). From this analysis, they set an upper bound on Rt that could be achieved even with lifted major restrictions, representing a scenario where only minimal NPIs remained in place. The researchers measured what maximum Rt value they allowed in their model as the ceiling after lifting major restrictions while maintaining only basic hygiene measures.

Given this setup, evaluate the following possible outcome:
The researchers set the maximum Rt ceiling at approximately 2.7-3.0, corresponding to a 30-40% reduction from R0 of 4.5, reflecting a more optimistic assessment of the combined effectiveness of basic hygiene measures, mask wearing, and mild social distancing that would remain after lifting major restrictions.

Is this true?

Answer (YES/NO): NO